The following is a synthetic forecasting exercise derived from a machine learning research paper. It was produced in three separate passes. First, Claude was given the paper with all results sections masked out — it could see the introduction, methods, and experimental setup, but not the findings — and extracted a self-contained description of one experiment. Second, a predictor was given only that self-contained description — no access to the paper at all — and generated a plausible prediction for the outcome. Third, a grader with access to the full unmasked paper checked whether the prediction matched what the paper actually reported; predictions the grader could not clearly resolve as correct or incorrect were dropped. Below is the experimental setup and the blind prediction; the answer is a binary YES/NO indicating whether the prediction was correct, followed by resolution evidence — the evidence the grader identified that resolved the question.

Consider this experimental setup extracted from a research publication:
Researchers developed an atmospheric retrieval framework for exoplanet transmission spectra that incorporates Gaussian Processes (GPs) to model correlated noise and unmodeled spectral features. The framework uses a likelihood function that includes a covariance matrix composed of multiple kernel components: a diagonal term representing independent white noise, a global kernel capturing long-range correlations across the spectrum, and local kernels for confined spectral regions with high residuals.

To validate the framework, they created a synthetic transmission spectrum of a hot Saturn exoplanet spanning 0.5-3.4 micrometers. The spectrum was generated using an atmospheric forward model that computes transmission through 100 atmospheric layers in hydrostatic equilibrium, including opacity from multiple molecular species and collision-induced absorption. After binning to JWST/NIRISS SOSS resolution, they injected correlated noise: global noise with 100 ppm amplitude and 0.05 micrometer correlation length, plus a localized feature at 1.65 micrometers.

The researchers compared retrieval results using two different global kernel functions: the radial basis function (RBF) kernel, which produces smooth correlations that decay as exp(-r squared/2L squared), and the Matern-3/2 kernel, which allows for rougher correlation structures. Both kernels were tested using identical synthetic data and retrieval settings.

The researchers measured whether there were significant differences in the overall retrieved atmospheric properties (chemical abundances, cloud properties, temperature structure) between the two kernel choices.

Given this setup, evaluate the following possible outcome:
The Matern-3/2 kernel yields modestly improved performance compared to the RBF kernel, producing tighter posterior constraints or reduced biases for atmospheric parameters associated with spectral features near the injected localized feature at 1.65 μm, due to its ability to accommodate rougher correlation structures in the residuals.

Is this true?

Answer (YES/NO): NO